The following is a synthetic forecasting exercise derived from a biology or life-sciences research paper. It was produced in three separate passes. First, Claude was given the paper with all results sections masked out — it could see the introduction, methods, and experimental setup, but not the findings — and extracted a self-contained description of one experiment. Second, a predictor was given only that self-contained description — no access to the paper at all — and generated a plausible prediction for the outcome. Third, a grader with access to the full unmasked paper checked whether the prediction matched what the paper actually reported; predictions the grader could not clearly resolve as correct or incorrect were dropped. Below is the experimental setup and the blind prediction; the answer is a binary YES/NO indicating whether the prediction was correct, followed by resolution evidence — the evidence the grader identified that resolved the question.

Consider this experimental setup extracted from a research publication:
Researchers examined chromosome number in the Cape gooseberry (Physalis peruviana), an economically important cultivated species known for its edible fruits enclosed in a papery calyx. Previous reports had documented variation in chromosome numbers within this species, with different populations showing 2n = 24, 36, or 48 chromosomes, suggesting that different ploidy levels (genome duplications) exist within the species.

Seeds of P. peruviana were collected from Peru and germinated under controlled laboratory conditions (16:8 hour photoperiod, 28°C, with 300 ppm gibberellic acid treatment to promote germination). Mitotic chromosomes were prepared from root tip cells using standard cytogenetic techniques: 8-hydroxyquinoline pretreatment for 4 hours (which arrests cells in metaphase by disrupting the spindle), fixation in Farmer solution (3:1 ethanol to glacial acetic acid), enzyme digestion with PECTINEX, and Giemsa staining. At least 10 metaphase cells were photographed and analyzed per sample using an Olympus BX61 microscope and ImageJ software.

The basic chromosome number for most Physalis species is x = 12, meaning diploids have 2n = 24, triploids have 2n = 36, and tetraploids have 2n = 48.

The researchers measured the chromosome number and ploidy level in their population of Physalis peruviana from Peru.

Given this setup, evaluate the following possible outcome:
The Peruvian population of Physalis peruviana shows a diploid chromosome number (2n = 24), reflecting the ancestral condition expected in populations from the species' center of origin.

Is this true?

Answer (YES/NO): NO